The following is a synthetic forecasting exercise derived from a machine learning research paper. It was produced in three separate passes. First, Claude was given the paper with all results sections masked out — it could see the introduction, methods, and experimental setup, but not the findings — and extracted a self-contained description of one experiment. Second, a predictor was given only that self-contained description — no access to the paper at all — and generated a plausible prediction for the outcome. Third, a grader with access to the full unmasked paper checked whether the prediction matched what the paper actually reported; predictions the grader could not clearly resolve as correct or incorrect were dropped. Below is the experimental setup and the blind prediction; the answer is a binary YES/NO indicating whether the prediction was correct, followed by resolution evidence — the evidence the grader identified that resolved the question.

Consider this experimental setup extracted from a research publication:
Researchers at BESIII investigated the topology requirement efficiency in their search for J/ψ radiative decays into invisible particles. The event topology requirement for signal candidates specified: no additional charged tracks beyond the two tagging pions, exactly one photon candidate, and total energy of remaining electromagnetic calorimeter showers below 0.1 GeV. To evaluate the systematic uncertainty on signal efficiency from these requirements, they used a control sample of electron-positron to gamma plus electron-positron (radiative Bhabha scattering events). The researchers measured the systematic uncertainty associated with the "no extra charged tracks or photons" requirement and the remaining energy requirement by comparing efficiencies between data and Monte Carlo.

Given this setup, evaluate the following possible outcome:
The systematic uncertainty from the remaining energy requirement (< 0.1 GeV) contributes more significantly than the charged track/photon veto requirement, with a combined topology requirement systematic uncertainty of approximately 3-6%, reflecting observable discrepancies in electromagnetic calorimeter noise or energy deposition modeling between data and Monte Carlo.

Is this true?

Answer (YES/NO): NO